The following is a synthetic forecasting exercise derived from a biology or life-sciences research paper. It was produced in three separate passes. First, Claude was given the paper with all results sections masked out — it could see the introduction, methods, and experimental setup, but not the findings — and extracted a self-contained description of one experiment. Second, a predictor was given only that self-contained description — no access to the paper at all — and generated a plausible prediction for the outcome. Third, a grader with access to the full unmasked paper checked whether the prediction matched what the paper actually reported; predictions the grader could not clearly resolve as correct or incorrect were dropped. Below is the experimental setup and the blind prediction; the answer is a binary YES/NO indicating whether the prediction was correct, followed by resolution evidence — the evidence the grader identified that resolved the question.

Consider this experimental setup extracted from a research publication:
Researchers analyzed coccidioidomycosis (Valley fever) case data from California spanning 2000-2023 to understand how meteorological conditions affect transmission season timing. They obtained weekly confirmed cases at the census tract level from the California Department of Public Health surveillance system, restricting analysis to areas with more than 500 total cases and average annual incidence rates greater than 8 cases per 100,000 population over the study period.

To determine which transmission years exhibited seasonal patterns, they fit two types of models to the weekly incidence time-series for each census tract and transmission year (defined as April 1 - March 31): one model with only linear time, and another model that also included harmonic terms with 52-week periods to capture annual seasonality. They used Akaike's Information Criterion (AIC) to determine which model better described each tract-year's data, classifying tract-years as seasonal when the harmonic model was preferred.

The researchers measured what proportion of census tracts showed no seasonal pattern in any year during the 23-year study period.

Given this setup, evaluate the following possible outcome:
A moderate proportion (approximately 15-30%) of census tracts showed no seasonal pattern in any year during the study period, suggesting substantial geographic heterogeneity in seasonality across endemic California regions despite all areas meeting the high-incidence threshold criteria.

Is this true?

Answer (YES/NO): NO